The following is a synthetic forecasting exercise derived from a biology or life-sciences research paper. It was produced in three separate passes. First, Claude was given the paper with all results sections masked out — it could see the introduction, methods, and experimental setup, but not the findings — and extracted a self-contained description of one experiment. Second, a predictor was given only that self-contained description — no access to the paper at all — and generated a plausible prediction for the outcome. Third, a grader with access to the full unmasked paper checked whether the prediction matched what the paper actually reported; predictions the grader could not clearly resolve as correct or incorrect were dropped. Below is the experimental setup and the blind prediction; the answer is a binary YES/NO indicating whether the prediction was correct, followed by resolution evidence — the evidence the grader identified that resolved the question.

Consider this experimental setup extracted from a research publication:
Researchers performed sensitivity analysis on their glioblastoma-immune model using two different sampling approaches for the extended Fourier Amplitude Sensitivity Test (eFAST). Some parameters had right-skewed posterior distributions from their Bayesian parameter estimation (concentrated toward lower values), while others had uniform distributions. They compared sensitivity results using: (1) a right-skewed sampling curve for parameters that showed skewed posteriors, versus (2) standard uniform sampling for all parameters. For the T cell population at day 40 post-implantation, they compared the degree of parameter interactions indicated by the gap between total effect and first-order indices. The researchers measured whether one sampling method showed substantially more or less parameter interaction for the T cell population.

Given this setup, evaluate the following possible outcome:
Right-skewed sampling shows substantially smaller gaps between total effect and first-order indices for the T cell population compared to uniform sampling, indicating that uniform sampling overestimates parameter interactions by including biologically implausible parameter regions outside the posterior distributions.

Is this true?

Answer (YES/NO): YES